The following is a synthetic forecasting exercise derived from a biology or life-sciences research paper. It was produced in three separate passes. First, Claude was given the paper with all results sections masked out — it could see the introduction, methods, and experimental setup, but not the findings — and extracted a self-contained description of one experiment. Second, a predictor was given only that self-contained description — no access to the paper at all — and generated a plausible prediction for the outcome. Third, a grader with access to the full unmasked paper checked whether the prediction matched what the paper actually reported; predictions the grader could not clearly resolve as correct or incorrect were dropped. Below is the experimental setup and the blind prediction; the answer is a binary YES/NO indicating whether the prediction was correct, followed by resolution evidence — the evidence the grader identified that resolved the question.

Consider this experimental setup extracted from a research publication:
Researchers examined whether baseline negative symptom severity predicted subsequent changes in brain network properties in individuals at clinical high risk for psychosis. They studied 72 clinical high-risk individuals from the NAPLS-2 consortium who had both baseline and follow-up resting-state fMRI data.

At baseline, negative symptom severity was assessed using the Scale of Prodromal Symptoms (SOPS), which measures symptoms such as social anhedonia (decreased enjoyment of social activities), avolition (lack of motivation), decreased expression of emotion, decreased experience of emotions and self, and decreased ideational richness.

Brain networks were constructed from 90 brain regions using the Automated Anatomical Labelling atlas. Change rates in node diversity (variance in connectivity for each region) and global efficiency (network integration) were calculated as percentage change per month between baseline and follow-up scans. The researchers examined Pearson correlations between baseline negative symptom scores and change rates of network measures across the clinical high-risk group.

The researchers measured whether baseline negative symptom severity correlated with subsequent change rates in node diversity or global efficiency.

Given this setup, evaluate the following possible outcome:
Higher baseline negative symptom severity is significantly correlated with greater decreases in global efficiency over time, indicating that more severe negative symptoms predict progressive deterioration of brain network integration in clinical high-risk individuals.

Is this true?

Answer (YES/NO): NO